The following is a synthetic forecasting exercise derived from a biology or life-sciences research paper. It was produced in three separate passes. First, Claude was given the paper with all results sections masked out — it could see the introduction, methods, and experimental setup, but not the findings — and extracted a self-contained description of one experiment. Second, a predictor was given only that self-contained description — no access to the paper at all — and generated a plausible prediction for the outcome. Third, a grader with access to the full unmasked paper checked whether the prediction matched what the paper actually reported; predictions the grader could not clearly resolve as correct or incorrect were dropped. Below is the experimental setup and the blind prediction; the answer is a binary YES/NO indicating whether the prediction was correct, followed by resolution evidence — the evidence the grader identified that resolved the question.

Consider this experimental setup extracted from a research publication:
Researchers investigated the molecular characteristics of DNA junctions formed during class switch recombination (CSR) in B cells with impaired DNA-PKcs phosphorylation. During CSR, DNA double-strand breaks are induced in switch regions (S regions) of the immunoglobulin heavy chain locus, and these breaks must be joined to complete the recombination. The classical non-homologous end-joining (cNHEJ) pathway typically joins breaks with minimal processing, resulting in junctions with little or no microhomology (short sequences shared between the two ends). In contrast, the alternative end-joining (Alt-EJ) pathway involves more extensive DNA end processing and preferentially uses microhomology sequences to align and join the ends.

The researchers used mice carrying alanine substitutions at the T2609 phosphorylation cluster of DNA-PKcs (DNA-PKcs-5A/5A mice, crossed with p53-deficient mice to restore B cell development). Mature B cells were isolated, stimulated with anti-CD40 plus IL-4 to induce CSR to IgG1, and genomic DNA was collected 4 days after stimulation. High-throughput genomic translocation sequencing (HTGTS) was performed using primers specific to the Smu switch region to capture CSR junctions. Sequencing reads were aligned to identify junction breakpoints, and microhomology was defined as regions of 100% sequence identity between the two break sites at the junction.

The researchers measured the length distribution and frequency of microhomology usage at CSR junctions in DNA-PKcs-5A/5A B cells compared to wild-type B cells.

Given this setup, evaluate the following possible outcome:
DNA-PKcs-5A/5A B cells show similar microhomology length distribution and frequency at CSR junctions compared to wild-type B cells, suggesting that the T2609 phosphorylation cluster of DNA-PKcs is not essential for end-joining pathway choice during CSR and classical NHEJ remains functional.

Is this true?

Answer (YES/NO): NO